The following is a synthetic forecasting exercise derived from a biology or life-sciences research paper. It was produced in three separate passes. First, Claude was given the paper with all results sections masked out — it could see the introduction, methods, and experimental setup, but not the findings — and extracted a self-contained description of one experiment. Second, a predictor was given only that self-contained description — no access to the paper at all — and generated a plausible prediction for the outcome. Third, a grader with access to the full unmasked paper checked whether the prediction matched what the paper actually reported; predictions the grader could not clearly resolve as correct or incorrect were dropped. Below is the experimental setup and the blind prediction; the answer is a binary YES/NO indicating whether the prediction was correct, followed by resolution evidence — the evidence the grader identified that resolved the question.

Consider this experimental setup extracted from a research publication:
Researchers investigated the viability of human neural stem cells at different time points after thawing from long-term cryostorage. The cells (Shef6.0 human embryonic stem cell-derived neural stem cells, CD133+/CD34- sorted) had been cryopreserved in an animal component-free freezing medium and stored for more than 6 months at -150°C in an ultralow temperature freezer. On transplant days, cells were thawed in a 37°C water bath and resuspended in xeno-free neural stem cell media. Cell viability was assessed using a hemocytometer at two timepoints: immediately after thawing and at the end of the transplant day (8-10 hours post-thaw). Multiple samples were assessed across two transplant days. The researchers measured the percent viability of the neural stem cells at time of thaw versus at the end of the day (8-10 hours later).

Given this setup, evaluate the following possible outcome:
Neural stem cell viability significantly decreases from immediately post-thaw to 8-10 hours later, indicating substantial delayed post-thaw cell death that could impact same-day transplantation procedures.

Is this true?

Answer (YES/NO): NO